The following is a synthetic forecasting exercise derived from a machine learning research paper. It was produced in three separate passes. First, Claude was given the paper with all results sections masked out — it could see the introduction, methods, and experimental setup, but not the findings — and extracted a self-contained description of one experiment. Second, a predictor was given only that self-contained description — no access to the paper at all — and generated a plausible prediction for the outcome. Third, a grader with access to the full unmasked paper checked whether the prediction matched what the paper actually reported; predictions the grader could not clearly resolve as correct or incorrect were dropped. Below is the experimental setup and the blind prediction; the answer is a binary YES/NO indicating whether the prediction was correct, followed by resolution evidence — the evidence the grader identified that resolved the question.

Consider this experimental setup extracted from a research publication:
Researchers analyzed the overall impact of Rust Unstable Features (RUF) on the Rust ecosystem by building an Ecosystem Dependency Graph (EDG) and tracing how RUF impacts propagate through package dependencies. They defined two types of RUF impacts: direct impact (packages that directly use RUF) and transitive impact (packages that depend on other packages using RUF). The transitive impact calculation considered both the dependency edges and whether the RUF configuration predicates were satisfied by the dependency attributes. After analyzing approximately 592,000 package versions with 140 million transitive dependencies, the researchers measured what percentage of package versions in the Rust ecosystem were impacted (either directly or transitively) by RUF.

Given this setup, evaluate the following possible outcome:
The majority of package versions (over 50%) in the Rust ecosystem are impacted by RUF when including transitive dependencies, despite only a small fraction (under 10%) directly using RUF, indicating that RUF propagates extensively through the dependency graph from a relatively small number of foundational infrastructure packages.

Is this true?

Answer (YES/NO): NO